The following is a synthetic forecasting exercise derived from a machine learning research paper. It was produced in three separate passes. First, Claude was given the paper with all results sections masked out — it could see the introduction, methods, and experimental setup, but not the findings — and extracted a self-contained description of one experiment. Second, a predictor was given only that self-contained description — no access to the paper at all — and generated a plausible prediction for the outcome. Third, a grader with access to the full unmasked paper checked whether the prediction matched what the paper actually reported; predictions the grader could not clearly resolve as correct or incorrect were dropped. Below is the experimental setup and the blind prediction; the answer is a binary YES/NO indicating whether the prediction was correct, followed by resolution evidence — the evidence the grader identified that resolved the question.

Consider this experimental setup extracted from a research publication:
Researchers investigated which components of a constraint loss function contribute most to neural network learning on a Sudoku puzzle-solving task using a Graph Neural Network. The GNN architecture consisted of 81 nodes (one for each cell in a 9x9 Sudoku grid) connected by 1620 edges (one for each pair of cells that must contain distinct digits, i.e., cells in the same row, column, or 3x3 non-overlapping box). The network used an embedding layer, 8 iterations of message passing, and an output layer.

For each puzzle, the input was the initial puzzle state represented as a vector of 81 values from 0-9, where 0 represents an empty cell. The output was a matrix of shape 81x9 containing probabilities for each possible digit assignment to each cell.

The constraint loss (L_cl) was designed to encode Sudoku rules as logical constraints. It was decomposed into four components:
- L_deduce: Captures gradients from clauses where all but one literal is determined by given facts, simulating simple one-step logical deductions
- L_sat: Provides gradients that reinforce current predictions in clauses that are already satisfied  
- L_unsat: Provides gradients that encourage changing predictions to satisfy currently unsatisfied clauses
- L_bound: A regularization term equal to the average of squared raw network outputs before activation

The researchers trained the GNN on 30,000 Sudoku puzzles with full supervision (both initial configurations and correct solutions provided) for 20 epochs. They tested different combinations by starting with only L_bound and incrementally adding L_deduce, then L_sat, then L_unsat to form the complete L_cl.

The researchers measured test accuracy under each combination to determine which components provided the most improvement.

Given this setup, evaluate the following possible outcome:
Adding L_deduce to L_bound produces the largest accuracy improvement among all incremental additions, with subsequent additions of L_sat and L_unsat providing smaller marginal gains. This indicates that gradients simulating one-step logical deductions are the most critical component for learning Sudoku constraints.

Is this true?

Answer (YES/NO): YES